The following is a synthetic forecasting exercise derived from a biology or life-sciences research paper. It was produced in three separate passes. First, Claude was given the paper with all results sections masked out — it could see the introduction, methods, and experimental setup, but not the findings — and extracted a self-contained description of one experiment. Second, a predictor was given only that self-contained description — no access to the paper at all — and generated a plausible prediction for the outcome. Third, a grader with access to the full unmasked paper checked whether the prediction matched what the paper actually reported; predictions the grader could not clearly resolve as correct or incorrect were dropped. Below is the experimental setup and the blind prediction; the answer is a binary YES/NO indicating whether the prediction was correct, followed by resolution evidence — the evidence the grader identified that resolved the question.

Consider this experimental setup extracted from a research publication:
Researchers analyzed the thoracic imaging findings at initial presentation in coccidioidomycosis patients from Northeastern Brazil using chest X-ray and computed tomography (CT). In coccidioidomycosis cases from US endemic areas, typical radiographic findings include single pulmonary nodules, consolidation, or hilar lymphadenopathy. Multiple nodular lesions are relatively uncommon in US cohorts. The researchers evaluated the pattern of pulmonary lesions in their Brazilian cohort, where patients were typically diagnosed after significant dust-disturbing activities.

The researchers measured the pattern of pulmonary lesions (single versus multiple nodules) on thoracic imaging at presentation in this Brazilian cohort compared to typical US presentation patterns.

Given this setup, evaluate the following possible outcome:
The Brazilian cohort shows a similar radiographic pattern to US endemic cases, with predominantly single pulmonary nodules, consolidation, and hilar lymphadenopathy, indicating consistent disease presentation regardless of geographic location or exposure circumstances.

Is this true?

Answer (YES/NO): NO